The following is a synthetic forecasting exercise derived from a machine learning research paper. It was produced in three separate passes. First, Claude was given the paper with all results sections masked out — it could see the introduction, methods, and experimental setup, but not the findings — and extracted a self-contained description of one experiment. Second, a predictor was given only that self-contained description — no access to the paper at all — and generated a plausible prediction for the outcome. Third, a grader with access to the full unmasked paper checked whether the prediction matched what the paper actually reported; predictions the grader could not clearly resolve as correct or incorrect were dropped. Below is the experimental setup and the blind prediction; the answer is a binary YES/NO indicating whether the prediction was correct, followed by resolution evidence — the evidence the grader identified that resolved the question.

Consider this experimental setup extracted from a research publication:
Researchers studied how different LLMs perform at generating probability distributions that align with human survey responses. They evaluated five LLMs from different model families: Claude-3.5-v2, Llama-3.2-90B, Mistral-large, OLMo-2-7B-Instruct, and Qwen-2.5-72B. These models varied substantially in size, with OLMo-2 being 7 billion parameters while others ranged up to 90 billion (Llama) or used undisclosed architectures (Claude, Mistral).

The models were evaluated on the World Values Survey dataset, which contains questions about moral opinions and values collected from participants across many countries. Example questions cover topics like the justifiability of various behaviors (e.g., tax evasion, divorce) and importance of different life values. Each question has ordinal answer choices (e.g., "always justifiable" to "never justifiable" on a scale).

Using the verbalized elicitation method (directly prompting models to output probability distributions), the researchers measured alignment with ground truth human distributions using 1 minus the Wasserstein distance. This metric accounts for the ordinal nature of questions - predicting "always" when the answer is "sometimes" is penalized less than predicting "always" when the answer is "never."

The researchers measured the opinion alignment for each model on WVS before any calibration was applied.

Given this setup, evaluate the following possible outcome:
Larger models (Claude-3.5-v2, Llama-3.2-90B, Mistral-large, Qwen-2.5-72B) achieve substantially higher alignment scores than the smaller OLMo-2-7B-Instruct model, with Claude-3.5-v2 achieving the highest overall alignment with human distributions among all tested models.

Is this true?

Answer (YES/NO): NO